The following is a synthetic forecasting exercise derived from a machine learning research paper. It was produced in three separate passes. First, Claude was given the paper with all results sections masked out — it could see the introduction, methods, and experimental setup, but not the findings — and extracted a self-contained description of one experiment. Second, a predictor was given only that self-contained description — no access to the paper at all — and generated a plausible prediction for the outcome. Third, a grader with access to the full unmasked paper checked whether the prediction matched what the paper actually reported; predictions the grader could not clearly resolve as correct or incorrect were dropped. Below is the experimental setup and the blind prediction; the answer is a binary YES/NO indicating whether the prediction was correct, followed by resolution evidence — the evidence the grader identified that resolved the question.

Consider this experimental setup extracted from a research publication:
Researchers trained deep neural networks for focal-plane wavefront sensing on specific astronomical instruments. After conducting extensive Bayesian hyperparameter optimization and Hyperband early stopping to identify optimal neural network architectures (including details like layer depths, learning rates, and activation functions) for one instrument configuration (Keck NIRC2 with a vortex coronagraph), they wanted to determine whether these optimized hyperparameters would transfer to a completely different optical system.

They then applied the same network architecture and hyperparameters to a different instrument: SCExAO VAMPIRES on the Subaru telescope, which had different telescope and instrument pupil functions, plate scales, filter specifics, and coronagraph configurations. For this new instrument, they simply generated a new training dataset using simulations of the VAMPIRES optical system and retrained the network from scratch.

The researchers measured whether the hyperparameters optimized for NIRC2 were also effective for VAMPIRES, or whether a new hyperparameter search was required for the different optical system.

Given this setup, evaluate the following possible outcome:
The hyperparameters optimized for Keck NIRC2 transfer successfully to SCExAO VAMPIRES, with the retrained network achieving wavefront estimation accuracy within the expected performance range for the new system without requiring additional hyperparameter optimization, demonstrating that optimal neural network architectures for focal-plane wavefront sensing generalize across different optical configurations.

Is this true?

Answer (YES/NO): YES